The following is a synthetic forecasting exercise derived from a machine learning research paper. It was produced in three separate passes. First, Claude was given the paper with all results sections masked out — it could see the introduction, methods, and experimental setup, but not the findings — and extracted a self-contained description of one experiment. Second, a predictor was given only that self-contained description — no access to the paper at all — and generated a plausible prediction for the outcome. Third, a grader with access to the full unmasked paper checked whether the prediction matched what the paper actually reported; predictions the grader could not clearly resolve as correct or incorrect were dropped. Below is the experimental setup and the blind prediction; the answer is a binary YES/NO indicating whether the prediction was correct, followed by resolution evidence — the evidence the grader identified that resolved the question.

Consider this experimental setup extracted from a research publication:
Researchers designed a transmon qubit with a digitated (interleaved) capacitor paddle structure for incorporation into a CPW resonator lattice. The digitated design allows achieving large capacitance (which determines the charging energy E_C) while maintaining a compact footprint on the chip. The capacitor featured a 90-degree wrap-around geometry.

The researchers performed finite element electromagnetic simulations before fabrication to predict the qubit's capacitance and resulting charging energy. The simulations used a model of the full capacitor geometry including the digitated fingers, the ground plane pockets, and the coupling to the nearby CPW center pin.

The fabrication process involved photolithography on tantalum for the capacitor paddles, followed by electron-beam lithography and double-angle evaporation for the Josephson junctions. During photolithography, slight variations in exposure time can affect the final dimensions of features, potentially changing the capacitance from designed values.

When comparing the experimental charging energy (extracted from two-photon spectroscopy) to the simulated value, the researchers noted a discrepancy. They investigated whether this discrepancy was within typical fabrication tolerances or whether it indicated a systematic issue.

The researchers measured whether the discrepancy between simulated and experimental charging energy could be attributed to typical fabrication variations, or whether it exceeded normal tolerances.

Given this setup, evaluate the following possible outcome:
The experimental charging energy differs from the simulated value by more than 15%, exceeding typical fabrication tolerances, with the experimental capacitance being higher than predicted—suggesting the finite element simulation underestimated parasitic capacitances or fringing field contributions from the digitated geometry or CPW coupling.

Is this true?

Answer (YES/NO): NO